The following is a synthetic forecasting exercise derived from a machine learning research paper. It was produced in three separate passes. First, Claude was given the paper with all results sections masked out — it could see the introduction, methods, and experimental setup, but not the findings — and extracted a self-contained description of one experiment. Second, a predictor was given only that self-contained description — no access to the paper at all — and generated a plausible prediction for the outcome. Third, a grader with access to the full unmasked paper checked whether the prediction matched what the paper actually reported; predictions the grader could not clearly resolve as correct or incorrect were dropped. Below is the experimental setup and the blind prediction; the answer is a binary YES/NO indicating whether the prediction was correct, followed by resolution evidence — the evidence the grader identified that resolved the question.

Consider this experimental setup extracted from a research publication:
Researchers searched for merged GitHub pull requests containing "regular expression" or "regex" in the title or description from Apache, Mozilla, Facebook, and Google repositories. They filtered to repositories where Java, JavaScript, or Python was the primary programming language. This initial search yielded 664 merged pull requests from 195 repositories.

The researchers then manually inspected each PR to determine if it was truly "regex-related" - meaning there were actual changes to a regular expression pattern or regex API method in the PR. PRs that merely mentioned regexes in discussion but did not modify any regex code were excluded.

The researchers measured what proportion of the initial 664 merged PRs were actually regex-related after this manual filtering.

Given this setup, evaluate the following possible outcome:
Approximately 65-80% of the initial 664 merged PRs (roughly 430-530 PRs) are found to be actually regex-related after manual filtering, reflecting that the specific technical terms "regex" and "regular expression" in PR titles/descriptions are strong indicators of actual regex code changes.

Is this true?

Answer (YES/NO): NO